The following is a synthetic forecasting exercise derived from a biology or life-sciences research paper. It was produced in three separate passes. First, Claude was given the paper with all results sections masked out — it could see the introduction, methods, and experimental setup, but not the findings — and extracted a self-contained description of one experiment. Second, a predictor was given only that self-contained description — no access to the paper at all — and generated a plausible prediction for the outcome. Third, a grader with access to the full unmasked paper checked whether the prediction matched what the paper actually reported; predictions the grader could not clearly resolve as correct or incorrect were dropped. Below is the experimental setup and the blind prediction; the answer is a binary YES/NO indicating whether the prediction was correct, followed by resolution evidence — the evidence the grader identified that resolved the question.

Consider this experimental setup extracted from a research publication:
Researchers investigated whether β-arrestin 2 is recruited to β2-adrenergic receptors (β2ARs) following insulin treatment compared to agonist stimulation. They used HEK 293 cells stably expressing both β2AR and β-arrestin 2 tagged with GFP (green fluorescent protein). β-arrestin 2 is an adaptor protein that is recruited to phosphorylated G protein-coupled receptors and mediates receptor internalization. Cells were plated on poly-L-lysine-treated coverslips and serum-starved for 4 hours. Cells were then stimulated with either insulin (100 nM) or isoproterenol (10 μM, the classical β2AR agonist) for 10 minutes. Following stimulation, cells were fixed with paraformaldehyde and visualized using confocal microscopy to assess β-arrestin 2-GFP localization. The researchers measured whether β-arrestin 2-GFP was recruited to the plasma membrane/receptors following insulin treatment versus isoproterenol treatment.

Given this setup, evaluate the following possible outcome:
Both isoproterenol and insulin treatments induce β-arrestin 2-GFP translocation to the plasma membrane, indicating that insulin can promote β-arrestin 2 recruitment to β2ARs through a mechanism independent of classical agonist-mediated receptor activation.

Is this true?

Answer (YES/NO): NO